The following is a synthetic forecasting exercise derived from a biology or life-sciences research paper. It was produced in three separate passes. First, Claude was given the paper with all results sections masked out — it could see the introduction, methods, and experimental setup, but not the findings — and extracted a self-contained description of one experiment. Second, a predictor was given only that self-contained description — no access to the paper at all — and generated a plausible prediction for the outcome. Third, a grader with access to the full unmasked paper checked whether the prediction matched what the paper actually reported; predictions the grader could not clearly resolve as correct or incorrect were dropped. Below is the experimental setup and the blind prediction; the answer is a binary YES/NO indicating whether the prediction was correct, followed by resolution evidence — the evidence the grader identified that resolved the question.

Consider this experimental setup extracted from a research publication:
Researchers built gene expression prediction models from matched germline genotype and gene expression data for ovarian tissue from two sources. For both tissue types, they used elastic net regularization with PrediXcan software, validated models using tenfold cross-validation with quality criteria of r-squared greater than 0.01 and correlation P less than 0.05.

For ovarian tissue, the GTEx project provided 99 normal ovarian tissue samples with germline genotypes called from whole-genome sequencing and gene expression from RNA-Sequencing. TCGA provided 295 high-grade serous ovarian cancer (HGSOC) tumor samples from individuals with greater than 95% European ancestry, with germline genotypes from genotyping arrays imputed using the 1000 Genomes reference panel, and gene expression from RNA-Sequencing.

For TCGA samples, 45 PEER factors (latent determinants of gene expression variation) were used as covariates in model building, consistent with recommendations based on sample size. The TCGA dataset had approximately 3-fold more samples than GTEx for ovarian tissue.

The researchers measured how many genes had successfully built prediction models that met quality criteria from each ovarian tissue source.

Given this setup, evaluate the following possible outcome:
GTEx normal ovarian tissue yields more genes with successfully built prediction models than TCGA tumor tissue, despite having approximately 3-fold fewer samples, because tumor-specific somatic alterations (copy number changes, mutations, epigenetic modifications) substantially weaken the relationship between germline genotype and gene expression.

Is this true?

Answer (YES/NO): YES